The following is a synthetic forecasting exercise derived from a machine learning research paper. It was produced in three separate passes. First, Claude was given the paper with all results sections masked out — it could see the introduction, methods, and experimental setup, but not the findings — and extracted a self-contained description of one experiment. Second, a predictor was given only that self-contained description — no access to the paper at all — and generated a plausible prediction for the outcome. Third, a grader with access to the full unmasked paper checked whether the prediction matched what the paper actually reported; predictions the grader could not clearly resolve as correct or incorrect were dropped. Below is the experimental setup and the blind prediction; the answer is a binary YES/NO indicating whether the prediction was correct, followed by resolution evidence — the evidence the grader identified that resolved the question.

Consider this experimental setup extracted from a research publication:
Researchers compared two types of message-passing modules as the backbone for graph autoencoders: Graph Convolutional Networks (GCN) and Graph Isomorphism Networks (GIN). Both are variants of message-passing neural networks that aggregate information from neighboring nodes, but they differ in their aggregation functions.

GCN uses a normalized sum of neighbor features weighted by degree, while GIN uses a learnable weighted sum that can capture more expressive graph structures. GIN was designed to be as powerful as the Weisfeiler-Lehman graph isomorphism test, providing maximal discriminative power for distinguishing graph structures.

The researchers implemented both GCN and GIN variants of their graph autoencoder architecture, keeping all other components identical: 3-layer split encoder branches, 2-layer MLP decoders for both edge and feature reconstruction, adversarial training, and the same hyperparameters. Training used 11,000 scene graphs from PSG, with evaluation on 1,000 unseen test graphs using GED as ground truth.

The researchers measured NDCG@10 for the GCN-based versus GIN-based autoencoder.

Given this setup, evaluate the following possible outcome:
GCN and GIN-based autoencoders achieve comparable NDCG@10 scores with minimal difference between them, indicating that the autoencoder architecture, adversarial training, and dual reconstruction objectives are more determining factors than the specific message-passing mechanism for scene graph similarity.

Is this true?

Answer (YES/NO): NO